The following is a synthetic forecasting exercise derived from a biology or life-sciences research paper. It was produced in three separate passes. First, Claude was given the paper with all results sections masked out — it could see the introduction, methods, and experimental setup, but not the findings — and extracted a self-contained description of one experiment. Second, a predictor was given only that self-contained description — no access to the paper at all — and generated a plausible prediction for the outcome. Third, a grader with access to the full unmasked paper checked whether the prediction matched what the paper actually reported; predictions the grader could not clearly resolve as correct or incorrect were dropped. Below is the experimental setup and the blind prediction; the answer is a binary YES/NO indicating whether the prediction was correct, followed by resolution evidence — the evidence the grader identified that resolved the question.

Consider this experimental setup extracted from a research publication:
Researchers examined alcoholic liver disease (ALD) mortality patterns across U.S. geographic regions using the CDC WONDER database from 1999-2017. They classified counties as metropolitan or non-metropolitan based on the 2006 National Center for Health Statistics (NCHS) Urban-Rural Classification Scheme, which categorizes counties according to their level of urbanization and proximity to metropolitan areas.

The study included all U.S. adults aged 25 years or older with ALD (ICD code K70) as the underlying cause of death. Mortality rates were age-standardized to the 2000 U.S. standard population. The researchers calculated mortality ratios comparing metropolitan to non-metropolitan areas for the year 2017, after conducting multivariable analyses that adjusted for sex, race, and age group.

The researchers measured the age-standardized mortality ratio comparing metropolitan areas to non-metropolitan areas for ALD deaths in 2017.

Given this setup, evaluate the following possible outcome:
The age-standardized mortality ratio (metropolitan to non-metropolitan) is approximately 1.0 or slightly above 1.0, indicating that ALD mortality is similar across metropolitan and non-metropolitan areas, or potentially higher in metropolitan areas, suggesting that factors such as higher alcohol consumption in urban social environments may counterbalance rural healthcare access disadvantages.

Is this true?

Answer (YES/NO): NO